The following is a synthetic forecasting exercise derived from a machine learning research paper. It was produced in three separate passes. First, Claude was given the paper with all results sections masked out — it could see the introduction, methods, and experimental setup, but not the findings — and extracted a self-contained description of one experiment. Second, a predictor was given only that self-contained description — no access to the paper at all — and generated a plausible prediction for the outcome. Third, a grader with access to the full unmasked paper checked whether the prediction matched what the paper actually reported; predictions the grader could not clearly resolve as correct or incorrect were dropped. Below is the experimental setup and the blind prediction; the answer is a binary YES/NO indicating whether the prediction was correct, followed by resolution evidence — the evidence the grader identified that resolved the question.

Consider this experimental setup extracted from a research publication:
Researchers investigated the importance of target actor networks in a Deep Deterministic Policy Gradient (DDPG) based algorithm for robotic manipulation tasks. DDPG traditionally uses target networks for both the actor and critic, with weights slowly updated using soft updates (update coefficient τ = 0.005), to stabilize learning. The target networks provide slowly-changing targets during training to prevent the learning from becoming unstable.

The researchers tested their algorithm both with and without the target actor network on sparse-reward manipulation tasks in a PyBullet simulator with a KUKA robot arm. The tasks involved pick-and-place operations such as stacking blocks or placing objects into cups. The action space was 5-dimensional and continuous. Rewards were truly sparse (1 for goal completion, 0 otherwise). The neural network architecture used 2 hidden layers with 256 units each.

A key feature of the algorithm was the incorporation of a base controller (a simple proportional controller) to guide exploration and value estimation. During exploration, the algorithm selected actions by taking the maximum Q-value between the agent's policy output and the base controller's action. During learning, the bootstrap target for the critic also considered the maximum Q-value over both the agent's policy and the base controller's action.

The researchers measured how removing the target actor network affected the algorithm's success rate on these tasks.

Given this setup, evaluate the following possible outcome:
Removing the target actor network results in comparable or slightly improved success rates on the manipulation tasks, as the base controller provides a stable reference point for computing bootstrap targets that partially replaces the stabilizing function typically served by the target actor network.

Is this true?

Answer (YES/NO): YES